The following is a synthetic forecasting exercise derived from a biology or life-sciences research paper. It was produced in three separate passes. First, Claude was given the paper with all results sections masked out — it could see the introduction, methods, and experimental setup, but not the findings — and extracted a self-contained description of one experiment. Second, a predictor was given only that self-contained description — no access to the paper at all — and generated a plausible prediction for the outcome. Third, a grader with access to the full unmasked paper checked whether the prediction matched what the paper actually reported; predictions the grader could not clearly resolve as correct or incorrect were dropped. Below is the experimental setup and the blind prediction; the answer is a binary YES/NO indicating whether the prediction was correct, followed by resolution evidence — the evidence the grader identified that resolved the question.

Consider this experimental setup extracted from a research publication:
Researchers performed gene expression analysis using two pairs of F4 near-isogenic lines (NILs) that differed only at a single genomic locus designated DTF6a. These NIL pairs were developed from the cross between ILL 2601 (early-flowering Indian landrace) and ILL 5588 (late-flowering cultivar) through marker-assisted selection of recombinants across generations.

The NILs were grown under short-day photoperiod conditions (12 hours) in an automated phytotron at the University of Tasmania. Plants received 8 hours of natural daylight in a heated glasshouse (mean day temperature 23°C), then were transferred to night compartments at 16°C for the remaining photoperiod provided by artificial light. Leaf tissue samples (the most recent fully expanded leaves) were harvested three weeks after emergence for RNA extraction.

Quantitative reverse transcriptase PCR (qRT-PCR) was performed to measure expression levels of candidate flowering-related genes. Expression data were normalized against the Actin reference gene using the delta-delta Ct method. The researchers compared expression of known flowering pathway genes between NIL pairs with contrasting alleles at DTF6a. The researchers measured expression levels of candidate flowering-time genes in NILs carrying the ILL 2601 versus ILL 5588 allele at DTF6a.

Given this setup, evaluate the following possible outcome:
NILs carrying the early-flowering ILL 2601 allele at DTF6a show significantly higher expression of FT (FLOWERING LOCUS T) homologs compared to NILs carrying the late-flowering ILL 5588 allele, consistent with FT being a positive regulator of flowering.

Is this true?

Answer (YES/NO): YES